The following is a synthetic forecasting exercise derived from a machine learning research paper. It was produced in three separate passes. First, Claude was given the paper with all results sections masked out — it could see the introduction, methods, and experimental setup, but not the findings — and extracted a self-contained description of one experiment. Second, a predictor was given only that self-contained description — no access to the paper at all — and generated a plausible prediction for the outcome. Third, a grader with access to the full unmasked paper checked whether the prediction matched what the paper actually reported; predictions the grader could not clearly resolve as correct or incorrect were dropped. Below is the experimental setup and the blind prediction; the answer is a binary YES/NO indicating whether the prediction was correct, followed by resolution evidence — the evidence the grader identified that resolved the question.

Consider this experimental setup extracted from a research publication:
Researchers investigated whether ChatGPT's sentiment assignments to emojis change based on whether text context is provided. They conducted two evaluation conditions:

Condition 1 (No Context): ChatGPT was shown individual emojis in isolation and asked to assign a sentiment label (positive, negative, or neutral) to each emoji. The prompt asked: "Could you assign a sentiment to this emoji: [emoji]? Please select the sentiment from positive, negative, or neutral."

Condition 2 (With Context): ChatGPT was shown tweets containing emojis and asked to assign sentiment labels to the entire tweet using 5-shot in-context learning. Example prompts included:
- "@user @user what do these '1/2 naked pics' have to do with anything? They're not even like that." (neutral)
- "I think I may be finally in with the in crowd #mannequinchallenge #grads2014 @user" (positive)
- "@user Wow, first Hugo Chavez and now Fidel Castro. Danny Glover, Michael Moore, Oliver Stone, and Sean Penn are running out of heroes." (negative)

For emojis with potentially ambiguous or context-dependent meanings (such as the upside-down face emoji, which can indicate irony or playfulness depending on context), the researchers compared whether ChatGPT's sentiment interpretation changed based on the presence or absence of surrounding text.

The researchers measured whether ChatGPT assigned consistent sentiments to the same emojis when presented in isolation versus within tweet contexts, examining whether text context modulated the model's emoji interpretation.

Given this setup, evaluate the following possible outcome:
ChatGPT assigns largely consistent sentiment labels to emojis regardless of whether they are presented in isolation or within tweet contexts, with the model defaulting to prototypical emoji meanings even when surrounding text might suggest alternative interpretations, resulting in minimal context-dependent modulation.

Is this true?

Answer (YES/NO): NO